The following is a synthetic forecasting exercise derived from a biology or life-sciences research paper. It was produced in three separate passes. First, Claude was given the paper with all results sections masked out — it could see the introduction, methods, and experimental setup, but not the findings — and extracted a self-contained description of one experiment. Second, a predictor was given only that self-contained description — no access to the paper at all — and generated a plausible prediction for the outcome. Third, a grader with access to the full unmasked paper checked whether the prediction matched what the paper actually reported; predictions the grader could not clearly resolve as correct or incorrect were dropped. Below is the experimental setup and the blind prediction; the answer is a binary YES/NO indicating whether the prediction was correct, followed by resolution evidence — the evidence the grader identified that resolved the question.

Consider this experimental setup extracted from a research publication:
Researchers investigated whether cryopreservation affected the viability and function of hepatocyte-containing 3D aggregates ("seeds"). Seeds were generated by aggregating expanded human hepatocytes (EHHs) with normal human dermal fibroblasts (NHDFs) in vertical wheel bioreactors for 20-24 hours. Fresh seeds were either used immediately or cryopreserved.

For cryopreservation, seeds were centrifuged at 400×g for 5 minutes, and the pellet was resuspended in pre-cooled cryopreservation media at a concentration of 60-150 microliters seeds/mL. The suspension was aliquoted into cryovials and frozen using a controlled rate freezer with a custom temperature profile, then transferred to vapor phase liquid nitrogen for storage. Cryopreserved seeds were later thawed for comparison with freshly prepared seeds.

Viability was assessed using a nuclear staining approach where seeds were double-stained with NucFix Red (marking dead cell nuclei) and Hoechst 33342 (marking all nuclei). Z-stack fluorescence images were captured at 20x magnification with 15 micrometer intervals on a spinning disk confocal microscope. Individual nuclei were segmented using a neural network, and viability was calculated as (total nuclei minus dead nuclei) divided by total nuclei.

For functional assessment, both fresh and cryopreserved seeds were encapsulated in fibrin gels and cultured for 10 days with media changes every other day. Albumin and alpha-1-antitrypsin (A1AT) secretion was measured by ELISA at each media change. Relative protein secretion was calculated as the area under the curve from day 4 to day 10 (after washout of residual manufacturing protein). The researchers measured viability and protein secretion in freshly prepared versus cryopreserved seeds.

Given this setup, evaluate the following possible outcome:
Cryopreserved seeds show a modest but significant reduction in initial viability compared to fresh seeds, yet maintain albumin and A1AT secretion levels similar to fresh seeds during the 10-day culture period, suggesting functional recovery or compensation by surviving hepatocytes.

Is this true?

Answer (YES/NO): NO